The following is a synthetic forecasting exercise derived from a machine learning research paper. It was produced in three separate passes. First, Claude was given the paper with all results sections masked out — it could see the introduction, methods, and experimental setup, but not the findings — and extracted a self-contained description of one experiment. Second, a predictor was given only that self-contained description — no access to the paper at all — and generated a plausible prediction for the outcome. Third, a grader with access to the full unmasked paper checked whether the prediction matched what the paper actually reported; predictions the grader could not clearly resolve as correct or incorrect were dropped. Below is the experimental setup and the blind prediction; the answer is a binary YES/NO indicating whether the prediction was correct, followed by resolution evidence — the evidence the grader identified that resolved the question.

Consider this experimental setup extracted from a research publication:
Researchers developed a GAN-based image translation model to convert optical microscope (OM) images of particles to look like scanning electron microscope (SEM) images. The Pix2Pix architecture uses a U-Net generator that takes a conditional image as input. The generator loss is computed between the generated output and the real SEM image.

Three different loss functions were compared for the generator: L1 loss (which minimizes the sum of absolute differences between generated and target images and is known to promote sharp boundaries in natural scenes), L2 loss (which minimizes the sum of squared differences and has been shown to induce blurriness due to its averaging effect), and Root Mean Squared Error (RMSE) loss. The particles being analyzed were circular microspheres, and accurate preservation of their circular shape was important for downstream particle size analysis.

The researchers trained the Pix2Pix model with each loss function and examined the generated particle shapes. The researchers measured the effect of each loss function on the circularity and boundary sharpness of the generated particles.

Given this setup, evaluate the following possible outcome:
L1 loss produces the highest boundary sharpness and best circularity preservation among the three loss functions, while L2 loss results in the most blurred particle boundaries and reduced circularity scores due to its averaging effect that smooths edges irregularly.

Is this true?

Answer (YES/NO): NO